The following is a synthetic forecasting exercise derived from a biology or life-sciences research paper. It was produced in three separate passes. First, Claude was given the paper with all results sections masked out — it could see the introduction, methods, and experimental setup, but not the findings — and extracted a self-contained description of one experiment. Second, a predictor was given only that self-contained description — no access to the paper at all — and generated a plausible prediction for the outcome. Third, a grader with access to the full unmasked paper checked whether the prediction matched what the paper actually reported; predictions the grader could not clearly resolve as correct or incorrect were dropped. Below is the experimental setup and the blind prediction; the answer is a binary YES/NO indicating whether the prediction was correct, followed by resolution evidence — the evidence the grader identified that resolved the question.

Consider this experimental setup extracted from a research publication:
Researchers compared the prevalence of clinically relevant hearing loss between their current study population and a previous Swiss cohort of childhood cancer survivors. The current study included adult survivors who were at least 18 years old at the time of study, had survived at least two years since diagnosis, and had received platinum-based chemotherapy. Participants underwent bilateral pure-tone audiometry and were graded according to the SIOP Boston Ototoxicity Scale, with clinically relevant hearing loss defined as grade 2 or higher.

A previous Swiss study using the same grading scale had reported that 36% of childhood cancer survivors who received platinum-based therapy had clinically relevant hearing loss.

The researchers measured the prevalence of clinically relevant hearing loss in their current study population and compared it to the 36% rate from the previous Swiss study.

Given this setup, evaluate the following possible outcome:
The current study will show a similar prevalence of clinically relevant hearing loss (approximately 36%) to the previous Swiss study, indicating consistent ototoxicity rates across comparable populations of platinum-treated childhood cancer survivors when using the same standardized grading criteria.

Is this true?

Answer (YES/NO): NO